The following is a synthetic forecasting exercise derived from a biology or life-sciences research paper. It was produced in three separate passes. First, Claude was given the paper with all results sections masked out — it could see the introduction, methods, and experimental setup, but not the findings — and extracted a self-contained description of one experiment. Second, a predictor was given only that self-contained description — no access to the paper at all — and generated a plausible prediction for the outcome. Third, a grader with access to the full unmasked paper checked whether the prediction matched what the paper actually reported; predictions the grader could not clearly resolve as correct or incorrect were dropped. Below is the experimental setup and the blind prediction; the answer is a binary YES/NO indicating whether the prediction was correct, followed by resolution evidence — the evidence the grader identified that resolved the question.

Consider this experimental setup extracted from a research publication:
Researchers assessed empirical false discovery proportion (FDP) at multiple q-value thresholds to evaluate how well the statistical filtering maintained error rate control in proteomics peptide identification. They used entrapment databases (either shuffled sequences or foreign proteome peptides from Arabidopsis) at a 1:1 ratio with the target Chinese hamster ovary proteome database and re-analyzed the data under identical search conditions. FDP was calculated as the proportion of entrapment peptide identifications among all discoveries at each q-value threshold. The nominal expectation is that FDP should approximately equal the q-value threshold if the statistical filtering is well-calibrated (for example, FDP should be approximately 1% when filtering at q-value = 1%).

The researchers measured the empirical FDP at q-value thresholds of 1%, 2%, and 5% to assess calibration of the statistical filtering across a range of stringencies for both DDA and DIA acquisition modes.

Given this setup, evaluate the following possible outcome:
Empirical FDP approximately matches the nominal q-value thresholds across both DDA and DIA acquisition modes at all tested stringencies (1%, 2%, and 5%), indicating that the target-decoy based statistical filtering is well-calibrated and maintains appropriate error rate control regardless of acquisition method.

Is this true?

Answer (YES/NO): NO